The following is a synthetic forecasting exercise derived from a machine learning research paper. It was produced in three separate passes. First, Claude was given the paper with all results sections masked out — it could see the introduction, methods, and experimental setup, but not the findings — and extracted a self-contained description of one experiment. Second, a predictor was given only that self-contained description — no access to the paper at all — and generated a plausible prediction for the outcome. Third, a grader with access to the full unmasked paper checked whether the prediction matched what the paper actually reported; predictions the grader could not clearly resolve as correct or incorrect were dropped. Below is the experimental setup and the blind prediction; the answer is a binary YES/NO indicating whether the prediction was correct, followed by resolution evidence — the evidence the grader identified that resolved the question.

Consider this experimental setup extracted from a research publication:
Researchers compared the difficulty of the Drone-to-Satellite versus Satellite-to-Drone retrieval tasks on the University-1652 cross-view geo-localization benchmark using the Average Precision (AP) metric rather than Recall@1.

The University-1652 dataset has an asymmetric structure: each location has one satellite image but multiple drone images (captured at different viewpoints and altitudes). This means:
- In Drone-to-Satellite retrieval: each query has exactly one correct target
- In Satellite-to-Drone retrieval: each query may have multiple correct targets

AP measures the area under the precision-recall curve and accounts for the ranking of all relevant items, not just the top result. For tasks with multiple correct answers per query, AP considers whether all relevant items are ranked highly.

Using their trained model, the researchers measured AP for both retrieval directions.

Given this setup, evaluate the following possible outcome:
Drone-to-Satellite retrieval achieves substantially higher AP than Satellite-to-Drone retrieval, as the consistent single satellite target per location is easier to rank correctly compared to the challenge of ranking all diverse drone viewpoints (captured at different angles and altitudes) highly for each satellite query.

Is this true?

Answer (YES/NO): YES